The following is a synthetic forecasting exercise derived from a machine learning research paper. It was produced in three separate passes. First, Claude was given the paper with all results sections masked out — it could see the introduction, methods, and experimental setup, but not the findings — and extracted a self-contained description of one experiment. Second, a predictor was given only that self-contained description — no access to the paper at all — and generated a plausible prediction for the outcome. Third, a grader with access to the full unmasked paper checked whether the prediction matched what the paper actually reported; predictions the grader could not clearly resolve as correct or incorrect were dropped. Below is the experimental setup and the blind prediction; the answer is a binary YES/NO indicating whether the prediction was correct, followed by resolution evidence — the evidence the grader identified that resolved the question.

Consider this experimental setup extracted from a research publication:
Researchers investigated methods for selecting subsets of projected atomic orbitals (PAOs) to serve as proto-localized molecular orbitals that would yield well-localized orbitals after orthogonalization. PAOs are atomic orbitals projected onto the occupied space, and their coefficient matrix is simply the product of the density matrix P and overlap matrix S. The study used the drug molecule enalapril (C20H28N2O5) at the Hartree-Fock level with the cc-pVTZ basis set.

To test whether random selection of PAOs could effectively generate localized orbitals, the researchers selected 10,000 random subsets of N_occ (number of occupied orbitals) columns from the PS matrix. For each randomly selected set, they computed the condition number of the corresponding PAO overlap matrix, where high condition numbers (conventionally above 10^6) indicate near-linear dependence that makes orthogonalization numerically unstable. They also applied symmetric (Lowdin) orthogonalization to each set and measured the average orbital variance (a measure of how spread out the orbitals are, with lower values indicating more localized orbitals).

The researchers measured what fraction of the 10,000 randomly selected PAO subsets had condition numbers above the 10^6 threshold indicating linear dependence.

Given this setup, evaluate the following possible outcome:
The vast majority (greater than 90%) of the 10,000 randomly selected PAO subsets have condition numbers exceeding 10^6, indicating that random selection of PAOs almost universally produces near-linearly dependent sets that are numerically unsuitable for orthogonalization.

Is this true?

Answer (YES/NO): YES